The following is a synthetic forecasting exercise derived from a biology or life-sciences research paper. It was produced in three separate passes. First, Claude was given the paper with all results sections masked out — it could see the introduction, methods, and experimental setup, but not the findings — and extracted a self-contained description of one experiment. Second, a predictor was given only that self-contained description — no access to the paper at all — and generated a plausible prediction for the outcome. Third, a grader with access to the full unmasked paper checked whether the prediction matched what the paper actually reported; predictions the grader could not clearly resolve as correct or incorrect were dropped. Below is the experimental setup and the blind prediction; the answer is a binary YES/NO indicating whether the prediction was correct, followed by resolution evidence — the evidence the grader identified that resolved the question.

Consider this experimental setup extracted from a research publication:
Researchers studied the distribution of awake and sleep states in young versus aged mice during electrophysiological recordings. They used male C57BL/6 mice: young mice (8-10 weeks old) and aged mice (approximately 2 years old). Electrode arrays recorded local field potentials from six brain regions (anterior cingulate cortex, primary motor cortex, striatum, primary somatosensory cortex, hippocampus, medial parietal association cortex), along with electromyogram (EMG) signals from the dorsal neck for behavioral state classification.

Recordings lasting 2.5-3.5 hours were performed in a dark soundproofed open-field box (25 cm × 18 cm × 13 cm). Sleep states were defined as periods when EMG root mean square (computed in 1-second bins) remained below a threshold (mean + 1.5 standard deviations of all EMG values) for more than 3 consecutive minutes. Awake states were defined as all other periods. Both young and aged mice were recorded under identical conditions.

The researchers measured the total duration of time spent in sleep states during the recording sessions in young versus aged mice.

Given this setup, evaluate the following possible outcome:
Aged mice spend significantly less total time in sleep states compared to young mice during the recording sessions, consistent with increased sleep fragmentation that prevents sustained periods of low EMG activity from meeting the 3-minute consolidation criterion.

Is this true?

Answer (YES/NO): YES